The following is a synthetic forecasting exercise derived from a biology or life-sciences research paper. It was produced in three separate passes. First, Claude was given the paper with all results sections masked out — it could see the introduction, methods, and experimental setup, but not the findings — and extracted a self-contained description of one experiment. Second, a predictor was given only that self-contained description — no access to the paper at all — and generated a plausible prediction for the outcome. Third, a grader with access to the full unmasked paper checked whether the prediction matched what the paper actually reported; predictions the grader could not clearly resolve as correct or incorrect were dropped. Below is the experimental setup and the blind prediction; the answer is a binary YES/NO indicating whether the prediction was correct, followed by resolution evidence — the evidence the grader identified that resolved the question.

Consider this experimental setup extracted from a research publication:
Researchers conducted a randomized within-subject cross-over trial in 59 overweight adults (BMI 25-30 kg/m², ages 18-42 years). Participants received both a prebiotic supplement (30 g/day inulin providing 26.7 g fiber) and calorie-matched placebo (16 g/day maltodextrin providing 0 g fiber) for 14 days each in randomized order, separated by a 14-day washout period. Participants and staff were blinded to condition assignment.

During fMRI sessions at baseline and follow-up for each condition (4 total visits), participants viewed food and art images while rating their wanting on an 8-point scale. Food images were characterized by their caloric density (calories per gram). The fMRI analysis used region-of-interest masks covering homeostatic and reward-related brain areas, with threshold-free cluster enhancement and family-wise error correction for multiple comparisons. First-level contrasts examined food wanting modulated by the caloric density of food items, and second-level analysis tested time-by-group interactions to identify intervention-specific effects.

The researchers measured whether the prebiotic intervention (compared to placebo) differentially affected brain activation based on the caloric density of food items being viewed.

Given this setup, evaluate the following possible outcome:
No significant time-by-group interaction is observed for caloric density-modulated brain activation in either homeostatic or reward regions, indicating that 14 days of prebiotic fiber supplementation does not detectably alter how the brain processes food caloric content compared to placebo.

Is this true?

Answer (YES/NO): NO